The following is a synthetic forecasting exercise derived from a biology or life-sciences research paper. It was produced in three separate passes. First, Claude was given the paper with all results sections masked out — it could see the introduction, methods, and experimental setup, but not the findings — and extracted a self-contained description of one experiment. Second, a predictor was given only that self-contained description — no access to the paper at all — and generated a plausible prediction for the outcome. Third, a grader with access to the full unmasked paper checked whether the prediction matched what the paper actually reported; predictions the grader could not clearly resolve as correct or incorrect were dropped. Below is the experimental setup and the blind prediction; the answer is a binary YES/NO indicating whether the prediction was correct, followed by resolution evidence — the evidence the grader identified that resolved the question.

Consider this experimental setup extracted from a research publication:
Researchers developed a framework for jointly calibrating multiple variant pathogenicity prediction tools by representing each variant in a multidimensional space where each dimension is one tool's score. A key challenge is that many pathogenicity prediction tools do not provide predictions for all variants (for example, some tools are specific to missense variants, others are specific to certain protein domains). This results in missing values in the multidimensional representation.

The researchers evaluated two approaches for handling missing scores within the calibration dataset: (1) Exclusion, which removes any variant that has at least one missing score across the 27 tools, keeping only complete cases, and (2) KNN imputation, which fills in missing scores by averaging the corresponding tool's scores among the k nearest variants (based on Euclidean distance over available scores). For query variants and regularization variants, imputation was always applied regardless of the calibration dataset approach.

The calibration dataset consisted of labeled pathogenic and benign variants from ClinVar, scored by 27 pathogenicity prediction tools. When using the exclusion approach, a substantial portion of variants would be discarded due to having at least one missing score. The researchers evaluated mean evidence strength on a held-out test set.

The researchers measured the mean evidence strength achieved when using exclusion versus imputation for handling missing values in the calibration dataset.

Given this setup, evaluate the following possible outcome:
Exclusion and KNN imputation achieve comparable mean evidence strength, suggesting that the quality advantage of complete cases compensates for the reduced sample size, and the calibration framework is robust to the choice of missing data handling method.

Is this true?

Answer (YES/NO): NO